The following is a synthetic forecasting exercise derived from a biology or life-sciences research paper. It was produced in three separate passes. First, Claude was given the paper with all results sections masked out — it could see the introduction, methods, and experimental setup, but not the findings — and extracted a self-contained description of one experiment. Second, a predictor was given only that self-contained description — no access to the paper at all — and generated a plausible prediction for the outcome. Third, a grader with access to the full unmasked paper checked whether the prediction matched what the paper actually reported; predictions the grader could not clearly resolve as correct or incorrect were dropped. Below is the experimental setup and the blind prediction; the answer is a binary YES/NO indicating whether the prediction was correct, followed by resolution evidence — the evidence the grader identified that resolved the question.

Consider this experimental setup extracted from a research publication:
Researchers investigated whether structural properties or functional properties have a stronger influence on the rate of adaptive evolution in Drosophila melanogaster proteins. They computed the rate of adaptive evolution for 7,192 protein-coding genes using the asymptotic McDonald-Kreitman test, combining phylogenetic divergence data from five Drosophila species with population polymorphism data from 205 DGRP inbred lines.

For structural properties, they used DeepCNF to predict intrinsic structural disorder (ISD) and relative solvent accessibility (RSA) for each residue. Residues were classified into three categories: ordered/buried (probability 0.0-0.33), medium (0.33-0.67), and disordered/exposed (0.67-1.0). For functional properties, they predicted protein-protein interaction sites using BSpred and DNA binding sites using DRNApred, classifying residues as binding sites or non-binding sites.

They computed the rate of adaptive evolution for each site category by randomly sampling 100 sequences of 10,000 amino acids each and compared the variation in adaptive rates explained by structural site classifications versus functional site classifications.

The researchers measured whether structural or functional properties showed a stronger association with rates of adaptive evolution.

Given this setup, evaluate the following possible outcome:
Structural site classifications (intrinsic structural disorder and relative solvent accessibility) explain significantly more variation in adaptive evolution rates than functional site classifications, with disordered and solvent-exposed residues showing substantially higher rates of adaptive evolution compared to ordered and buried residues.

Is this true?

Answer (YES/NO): NO